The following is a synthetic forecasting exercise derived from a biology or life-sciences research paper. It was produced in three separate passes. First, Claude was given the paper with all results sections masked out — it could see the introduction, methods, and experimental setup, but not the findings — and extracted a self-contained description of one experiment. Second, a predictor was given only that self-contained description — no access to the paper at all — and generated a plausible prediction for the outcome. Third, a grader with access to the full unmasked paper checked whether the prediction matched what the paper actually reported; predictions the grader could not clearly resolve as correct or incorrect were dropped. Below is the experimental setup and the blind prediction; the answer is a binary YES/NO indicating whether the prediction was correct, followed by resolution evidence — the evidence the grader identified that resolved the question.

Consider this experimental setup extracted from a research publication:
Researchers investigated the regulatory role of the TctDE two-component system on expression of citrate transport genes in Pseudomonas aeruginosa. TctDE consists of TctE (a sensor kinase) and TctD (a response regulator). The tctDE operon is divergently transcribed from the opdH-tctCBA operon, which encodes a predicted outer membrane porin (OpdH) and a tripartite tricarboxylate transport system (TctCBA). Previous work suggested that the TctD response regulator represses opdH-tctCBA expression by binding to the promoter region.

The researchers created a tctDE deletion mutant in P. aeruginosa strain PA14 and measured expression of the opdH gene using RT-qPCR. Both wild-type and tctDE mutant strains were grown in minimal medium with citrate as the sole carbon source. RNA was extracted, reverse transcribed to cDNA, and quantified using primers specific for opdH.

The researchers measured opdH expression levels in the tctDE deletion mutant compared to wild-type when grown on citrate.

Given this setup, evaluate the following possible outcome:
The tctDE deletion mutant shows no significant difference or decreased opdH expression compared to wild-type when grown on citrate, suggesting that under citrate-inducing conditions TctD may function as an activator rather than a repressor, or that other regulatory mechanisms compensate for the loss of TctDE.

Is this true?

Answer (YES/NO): YES